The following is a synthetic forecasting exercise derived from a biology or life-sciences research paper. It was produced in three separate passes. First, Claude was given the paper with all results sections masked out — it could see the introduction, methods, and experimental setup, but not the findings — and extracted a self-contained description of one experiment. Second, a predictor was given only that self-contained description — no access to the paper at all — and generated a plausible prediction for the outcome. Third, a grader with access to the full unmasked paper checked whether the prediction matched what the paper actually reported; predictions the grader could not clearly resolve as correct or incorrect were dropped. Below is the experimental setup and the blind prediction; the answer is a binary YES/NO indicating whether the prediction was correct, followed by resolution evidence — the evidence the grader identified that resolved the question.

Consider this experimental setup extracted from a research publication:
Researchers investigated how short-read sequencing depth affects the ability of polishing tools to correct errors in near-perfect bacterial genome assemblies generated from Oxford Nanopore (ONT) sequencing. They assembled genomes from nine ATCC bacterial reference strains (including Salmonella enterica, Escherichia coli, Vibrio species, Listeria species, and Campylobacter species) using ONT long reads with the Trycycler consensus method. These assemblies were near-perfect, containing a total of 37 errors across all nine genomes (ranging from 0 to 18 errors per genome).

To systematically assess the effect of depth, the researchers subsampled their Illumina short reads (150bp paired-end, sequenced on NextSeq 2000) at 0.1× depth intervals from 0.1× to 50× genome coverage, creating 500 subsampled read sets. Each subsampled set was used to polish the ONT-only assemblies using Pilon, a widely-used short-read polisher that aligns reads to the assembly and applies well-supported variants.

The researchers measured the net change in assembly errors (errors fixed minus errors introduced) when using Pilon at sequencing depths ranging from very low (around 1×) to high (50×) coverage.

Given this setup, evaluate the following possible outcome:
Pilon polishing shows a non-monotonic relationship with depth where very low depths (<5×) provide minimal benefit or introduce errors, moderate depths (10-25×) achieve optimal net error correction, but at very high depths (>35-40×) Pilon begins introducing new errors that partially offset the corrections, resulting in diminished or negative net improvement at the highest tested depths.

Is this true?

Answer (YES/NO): NO